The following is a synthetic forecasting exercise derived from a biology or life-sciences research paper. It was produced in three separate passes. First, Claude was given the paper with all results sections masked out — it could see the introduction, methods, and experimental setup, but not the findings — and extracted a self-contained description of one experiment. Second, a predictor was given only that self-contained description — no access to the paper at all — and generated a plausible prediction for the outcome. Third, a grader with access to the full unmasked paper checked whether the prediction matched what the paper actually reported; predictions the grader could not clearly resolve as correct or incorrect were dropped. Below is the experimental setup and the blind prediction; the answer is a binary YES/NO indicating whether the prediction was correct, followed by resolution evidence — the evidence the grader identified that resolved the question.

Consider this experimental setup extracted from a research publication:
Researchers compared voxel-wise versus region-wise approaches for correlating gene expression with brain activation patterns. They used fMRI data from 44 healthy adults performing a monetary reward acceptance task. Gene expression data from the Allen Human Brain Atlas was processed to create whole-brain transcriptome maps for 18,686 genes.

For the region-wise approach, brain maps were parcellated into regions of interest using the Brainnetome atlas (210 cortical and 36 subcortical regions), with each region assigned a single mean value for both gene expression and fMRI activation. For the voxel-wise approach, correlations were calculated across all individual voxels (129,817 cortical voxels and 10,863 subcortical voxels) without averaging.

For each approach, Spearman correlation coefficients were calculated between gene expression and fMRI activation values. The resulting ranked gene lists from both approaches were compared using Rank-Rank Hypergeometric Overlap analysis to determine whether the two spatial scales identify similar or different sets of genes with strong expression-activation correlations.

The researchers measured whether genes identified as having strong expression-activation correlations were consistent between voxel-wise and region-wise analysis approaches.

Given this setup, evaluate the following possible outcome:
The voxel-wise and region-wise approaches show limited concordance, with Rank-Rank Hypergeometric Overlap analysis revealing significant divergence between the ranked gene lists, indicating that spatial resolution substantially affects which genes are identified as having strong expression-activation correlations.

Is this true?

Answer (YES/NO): NO